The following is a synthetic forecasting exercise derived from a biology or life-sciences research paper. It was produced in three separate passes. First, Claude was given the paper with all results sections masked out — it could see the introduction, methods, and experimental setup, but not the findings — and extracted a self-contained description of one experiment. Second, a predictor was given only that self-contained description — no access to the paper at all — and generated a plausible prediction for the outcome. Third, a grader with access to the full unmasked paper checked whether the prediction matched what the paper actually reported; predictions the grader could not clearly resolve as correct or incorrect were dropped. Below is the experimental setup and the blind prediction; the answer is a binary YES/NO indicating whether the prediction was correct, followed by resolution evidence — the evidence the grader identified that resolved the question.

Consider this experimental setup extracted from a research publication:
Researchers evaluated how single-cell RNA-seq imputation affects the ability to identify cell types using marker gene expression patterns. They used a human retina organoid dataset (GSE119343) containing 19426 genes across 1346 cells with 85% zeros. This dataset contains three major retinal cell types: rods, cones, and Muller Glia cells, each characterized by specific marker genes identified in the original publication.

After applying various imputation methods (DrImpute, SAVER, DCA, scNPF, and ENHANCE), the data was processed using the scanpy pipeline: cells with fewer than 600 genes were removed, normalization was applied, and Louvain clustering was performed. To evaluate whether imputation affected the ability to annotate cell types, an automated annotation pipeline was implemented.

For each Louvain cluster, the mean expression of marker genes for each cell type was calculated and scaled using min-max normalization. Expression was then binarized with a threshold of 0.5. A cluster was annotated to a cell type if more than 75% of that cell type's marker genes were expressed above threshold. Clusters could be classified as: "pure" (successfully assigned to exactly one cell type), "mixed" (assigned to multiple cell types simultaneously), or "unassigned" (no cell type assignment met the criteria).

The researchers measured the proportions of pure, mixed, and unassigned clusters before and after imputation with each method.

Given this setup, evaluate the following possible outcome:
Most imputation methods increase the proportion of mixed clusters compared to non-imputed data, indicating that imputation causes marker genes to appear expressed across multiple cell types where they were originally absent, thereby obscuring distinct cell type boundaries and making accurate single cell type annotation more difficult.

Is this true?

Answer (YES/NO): NO